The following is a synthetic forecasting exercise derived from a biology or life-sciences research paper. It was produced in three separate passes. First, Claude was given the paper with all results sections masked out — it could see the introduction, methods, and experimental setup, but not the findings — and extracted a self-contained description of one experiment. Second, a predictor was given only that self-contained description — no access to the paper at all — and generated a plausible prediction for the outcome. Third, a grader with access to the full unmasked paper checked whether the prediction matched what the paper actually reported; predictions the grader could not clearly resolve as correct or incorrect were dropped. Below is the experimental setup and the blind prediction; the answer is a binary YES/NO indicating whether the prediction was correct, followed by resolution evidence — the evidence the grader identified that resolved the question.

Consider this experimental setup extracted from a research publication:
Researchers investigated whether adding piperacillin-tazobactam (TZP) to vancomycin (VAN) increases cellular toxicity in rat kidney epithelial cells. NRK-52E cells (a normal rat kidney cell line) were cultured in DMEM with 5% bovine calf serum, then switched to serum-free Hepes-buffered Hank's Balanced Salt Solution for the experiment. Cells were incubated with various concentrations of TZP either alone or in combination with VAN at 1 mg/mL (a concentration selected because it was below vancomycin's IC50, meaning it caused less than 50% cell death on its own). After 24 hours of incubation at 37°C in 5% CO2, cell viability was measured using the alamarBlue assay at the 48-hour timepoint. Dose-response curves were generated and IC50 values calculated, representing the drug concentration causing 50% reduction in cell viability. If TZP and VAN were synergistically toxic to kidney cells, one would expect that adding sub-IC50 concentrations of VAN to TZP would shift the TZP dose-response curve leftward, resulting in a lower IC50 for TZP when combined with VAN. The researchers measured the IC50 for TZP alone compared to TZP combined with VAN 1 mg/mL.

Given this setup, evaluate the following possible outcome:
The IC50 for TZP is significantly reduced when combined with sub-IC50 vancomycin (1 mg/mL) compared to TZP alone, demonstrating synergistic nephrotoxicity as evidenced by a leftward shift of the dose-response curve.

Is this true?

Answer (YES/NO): NO